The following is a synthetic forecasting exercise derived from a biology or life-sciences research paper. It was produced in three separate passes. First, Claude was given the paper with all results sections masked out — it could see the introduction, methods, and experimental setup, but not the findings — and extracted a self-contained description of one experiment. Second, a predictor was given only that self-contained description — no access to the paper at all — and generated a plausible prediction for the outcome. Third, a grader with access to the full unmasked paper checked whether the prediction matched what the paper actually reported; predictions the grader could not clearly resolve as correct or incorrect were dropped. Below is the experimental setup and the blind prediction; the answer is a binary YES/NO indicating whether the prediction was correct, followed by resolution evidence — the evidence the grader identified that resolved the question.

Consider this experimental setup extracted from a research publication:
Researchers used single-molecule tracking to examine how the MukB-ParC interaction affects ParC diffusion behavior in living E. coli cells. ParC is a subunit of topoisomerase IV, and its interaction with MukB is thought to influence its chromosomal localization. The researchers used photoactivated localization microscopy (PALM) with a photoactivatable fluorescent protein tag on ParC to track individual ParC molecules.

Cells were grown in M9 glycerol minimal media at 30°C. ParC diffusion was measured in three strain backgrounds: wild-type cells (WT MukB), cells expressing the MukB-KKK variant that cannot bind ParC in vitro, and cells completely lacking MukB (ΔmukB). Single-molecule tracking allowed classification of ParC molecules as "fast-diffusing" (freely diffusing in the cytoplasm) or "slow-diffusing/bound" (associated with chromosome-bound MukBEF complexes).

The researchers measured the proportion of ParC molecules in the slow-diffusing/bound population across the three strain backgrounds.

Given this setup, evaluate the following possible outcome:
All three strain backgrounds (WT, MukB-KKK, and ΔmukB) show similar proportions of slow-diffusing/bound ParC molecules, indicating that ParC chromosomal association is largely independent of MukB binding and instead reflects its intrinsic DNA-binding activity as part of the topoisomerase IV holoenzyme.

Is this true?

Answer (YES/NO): NO